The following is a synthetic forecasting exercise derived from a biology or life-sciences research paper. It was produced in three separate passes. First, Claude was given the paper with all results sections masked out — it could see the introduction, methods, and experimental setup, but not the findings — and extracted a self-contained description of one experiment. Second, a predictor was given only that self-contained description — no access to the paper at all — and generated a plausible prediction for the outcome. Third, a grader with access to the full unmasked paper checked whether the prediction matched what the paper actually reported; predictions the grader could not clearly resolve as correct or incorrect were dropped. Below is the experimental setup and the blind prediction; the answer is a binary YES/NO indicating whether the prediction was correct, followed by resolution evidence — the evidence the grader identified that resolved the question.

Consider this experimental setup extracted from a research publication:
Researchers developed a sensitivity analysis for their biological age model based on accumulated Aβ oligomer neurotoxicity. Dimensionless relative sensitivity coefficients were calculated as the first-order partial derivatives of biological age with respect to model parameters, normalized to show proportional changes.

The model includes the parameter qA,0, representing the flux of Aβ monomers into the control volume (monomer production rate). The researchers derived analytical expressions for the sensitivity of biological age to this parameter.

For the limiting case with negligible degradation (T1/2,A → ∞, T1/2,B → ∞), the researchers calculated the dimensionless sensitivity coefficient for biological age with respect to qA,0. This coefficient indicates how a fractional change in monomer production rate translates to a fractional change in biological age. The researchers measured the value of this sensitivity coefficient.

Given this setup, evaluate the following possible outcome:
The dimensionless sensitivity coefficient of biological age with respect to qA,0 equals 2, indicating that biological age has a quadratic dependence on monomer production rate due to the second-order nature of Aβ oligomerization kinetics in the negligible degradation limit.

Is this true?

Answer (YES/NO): NO